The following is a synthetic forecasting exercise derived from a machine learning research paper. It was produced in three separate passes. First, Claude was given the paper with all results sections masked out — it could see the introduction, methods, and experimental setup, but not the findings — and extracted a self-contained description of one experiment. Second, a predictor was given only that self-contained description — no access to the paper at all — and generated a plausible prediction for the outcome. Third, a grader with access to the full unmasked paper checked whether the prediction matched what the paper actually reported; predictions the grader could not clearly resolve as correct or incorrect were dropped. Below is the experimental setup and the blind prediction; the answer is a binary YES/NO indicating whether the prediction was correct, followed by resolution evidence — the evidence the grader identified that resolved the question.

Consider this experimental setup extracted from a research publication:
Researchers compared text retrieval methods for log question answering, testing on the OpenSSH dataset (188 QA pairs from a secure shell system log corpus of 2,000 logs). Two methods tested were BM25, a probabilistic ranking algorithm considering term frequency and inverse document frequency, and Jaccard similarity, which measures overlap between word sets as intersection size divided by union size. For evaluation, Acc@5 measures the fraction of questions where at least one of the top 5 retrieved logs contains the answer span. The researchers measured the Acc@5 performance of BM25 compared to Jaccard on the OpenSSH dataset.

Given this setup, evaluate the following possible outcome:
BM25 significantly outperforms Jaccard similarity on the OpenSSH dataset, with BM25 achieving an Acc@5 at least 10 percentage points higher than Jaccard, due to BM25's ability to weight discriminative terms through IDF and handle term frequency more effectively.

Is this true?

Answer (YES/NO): NO